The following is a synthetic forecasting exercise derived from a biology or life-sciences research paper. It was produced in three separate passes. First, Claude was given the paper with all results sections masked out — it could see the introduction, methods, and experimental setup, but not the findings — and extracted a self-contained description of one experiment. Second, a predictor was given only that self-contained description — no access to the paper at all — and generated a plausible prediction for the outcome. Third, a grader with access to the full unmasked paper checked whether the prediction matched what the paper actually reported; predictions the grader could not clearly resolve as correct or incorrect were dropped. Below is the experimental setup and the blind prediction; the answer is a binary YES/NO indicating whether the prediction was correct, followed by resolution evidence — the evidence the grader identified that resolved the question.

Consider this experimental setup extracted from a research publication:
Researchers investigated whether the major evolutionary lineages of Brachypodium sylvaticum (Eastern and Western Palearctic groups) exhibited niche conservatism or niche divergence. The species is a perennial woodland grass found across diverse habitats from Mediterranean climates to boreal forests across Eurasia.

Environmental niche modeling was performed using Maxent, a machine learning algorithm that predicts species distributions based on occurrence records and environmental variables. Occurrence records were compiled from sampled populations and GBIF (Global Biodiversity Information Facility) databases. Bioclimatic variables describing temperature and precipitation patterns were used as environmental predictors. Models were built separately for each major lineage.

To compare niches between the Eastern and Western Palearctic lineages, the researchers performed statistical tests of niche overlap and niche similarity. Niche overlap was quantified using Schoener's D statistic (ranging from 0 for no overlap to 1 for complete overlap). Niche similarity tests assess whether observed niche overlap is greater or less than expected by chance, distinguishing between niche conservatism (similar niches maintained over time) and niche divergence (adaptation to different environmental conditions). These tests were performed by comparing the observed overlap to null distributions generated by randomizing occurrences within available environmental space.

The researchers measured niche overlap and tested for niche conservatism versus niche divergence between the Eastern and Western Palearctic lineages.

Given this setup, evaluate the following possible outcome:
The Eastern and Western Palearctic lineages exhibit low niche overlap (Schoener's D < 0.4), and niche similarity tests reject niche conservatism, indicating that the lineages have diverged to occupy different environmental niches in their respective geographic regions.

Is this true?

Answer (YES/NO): NO